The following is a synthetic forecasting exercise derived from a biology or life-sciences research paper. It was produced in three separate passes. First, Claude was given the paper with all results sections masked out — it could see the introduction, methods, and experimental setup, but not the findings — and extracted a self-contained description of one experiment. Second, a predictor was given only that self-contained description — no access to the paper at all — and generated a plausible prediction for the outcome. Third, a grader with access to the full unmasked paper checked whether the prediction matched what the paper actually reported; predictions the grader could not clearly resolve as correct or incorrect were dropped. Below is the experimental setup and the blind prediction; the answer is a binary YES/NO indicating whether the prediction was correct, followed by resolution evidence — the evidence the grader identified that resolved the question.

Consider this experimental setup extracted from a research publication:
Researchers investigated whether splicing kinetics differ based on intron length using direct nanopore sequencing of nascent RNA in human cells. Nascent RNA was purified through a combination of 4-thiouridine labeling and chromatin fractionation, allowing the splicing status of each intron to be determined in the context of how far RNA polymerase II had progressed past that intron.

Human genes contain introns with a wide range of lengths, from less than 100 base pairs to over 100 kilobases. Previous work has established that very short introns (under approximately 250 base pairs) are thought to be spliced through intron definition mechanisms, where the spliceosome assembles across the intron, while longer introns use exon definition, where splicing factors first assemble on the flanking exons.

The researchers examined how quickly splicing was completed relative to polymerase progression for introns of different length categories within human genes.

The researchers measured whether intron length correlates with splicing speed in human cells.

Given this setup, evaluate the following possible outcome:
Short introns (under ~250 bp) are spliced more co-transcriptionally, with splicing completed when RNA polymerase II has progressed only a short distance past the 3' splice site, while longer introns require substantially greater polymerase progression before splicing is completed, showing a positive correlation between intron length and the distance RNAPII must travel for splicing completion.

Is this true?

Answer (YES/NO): NO